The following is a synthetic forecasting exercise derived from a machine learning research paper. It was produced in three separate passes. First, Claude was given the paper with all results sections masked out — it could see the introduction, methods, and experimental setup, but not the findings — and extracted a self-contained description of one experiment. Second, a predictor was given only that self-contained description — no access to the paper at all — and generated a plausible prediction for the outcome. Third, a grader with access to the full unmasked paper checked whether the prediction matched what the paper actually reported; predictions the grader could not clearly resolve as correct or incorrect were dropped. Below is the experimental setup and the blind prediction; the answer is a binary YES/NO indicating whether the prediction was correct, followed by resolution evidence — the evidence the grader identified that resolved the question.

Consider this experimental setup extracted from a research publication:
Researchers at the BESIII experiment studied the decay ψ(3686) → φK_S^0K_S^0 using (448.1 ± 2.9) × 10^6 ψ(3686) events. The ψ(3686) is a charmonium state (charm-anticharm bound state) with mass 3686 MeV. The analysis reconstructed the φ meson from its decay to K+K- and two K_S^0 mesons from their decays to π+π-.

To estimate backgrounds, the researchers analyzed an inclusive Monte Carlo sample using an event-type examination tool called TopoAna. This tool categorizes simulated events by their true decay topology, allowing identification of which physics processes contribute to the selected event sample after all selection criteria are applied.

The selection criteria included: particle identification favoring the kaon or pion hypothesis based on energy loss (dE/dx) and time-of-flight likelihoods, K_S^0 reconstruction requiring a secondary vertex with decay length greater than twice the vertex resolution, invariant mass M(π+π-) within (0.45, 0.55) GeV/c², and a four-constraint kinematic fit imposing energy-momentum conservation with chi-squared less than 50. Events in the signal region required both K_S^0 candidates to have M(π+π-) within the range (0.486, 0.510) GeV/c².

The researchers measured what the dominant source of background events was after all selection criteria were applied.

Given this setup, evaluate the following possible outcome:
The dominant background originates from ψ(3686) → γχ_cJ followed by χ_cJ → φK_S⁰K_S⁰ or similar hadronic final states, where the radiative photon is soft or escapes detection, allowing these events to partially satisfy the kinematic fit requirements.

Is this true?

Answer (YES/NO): NO